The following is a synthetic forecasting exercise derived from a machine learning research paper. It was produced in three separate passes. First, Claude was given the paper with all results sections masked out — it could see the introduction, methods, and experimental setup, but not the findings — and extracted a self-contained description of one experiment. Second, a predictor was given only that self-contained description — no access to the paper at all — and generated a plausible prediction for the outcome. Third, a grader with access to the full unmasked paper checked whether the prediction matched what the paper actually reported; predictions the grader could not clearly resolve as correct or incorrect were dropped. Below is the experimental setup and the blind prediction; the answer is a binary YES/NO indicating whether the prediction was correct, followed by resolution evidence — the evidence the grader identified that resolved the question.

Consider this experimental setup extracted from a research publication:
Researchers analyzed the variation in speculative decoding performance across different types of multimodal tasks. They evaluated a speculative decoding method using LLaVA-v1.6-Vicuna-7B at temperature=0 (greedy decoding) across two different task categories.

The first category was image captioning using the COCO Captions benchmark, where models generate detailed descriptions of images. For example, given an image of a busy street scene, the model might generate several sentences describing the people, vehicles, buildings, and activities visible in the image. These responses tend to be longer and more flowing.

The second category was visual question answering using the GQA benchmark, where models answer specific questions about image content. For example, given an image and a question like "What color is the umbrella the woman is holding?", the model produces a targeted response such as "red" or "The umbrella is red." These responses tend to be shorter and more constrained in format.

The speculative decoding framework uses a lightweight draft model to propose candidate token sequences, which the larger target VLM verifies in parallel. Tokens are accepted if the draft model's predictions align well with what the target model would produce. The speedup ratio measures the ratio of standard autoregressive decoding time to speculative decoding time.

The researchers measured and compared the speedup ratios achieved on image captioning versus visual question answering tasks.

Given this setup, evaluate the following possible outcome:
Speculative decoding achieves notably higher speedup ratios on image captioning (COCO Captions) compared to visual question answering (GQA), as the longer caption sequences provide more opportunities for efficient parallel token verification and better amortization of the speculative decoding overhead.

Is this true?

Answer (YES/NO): YES